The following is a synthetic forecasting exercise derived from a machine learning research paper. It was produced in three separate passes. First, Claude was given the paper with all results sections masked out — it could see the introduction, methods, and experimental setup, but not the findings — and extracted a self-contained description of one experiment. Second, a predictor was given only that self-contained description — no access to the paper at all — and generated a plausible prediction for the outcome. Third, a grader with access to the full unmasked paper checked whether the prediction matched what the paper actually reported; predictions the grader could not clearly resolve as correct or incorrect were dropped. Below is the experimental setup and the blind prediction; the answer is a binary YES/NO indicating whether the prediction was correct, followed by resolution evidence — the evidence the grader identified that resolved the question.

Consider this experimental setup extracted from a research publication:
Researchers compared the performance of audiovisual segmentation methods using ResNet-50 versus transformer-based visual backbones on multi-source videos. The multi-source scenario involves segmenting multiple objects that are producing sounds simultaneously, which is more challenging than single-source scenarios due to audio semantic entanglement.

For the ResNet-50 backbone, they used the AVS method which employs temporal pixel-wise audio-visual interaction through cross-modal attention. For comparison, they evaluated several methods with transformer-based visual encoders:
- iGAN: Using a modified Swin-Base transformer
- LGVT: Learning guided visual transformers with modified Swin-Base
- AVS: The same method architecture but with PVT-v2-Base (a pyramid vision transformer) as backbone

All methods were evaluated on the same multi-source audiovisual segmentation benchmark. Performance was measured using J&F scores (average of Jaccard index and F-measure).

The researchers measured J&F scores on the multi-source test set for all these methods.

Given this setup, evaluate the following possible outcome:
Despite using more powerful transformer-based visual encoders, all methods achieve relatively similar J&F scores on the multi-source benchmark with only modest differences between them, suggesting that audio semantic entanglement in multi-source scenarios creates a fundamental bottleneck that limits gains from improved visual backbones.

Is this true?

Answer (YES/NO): NO